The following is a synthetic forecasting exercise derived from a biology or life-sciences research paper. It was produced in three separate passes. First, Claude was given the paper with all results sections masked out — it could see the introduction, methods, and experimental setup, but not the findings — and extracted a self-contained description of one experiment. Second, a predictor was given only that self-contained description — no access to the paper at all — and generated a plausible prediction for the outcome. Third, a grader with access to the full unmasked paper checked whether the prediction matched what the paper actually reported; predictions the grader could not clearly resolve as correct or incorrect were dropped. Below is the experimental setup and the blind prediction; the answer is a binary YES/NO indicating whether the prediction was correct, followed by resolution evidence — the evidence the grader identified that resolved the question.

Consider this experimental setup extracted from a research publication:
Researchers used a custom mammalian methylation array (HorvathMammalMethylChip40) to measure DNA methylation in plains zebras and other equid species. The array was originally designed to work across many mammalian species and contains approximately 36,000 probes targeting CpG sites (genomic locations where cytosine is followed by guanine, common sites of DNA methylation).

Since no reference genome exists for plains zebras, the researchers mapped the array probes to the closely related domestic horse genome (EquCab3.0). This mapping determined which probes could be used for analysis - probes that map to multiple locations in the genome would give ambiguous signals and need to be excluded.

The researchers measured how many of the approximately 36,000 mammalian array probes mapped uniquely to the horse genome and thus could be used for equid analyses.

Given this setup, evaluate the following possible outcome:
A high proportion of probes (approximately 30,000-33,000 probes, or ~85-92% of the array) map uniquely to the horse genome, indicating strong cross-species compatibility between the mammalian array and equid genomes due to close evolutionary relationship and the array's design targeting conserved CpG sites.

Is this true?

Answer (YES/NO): YES